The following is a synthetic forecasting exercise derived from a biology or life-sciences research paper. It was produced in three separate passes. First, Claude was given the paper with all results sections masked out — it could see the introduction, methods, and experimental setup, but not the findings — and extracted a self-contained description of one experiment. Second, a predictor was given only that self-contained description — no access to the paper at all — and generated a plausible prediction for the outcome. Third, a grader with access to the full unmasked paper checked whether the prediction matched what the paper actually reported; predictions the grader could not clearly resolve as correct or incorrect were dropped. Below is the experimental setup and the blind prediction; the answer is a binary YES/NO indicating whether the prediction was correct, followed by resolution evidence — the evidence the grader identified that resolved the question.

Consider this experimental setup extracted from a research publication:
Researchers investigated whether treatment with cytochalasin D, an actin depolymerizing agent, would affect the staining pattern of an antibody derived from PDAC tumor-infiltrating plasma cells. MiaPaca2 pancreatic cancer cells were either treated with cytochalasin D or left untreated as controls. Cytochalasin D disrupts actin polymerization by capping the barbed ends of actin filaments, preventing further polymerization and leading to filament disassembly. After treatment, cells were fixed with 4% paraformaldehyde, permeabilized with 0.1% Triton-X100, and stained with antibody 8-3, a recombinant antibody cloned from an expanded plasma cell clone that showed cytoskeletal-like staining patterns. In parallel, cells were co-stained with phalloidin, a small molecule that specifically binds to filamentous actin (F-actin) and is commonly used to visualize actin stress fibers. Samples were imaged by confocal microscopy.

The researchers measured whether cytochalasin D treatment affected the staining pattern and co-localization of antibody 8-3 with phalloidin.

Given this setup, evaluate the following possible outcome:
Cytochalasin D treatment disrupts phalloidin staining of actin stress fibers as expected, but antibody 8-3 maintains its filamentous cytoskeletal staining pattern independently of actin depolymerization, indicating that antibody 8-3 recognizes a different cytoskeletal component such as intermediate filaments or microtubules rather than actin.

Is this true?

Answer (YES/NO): NO